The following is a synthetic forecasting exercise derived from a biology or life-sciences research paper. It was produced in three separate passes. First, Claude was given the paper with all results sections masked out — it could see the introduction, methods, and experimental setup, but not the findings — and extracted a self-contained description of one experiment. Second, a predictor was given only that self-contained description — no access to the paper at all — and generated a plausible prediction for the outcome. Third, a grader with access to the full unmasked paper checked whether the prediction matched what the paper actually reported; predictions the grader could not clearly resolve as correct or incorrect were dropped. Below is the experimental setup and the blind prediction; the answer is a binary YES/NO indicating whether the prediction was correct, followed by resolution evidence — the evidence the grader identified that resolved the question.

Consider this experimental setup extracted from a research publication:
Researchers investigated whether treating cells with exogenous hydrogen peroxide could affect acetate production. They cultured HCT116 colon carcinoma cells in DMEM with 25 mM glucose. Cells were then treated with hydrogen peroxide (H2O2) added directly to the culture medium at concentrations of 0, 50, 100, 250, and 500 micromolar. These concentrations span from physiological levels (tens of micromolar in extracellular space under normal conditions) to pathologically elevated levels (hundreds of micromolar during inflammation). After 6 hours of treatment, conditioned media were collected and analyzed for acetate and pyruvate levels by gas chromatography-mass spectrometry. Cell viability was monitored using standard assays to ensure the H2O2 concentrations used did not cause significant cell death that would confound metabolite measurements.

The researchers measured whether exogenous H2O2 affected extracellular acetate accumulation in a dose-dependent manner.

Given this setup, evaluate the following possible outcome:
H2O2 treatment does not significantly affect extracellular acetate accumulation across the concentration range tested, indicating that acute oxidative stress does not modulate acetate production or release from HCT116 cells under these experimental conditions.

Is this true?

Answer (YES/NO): NO